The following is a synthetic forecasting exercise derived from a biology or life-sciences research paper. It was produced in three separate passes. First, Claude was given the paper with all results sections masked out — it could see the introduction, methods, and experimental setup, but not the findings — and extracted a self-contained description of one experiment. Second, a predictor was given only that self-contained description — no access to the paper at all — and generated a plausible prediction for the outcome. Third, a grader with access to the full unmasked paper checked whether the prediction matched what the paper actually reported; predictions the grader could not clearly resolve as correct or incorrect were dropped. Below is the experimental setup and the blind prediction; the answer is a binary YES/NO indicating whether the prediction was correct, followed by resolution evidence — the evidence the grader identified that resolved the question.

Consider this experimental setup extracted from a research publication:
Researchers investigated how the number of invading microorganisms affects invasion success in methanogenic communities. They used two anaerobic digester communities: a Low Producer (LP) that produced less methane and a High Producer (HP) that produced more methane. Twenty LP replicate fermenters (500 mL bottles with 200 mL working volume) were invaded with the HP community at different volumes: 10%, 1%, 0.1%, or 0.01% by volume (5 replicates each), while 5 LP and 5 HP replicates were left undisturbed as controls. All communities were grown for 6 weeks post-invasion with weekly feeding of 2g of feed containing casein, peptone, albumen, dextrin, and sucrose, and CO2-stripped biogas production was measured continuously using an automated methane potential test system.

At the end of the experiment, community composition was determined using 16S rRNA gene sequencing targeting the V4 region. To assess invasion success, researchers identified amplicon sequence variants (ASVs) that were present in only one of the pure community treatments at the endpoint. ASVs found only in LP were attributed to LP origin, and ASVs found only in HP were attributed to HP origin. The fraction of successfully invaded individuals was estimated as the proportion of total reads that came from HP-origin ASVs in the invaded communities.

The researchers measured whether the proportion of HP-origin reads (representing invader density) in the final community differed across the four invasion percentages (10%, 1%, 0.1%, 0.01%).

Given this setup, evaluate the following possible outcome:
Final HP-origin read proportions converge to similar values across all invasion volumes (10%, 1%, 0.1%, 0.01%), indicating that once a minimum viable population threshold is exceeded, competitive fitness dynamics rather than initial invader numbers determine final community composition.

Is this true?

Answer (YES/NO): YES